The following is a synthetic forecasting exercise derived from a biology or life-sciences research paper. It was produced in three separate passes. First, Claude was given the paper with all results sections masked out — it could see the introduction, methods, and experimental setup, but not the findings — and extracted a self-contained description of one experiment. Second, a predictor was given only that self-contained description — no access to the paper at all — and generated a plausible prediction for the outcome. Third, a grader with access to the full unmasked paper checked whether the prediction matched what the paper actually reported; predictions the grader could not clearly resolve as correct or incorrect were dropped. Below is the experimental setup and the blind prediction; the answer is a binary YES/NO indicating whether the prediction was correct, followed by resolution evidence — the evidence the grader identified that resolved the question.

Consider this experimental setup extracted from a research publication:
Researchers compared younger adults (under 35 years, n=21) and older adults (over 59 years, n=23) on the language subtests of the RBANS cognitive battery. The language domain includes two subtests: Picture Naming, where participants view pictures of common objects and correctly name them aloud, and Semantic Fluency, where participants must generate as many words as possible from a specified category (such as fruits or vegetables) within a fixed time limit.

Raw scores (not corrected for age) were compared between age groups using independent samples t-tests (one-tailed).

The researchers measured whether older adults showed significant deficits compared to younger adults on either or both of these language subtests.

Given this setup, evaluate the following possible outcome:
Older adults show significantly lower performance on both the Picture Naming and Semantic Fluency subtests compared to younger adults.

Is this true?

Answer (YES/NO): NO